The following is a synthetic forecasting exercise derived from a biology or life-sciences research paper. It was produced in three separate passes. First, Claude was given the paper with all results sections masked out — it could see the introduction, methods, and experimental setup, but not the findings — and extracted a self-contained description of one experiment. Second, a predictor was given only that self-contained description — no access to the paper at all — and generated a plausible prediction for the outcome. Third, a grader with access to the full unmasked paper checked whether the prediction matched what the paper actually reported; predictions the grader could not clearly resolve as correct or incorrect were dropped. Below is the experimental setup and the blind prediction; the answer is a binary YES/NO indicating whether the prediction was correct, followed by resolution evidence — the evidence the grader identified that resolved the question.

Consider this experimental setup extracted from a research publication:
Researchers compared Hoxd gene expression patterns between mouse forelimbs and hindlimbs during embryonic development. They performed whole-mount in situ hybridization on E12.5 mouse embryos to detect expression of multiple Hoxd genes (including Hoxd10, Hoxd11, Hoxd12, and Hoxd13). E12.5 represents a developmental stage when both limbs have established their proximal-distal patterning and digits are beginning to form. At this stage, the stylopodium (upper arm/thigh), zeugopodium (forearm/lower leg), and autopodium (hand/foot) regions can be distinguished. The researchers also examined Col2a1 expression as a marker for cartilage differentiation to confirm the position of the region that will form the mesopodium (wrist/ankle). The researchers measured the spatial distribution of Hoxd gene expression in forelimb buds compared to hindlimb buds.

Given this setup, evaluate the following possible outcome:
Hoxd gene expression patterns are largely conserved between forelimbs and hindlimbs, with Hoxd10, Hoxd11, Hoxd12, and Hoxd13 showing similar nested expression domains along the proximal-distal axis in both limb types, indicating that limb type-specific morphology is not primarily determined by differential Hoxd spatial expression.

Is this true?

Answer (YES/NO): YES